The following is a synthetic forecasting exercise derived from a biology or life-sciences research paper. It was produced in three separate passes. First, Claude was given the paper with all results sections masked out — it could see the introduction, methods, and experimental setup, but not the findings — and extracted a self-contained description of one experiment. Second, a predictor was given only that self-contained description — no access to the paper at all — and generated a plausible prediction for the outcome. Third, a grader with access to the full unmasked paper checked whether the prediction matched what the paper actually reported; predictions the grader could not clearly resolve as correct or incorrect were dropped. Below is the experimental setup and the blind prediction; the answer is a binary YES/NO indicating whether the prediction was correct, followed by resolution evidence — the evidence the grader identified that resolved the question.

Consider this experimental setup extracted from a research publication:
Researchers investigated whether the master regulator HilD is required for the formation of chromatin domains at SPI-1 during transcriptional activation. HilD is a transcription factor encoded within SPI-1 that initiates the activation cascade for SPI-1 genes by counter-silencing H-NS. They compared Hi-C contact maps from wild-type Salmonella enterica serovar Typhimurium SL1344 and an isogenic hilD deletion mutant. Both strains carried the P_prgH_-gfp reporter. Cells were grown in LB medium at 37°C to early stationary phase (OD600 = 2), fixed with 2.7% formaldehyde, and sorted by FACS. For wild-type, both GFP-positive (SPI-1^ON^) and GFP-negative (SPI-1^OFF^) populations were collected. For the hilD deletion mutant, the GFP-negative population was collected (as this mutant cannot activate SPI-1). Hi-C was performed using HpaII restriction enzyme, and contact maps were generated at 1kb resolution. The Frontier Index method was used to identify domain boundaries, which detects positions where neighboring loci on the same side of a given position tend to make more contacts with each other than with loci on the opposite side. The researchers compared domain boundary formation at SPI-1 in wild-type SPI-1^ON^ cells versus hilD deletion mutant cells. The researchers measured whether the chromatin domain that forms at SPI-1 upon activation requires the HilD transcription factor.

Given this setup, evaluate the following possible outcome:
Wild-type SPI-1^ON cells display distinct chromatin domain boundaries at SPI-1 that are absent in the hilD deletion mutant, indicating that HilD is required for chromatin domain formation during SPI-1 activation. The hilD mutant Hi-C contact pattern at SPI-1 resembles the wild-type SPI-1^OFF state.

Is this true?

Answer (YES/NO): YES